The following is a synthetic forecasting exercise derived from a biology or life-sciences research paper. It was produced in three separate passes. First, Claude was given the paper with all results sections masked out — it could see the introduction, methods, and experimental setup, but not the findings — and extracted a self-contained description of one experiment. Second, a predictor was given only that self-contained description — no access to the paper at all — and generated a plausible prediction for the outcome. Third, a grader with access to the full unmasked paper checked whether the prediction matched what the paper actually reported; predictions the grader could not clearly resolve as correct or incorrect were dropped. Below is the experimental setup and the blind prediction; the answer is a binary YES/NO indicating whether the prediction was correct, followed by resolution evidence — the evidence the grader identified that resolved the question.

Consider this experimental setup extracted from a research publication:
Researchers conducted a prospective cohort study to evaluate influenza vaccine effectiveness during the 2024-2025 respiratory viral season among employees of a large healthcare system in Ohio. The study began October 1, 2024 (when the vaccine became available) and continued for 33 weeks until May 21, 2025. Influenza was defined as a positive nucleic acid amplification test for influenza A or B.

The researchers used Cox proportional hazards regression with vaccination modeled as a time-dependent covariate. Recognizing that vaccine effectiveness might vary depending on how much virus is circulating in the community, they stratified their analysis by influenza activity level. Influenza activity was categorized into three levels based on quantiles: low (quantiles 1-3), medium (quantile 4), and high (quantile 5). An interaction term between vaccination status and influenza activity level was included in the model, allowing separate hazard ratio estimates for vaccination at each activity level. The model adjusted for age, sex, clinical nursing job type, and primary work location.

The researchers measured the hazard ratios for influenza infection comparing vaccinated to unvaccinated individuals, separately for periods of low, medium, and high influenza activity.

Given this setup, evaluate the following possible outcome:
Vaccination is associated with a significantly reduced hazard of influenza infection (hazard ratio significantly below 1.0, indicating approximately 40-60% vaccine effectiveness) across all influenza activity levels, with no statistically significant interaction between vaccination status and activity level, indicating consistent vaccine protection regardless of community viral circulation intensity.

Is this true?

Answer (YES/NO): NO